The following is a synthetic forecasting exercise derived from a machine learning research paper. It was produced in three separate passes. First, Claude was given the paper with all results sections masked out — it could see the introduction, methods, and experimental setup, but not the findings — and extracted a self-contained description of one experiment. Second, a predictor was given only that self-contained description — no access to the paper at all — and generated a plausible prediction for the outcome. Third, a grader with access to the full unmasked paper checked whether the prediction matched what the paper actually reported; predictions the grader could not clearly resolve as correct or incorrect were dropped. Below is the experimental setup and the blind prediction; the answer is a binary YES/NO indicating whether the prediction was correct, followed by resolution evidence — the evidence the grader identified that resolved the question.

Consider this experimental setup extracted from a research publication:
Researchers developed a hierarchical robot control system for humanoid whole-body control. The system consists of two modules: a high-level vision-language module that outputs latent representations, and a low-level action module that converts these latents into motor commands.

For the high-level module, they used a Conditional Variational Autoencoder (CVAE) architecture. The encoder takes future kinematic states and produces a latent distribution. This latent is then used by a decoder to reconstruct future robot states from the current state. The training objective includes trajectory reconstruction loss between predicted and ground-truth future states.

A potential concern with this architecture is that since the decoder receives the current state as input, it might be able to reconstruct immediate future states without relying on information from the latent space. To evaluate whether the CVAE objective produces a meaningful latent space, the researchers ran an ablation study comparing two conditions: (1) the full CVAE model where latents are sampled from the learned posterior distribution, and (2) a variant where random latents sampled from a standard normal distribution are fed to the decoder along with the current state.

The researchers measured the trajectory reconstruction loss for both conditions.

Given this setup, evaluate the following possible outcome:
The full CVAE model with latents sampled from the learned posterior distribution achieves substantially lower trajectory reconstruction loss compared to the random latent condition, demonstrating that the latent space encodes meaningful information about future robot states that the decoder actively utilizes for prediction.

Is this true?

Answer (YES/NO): YES